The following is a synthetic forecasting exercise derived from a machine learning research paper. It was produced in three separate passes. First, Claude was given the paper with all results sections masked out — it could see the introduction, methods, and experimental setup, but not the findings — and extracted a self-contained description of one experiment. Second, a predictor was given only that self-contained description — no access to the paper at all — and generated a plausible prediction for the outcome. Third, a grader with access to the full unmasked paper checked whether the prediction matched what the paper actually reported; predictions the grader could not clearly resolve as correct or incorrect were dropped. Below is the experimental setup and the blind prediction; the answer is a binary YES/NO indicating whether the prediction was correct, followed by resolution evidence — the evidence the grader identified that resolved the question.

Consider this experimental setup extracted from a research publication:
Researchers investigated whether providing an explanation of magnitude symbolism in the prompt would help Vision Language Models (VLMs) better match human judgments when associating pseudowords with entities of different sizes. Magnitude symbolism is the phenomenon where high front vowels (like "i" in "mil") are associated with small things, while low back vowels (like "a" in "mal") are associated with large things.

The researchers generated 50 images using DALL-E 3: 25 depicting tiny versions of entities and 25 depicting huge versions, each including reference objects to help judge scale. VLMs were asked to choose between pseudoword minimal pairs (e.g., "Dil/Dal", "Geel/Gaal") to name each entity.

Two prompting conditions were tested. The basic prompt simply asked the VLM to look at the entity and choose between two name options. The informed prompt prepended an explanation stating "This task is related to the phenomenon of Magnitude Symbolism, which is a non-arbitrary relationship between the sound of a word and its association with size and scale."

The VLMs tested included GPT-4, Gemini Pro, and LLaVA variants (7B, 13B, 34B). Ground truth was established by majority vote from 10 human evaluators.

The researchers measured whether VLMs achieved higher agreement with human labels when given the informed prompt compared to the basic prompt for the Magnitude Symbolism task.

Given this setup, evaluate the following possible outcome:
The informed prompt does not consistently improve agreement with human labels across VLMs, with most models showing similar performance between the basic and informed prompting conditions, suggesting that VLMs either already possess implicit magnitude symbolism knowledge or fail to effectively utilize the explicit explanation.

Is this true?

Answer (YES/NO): NO